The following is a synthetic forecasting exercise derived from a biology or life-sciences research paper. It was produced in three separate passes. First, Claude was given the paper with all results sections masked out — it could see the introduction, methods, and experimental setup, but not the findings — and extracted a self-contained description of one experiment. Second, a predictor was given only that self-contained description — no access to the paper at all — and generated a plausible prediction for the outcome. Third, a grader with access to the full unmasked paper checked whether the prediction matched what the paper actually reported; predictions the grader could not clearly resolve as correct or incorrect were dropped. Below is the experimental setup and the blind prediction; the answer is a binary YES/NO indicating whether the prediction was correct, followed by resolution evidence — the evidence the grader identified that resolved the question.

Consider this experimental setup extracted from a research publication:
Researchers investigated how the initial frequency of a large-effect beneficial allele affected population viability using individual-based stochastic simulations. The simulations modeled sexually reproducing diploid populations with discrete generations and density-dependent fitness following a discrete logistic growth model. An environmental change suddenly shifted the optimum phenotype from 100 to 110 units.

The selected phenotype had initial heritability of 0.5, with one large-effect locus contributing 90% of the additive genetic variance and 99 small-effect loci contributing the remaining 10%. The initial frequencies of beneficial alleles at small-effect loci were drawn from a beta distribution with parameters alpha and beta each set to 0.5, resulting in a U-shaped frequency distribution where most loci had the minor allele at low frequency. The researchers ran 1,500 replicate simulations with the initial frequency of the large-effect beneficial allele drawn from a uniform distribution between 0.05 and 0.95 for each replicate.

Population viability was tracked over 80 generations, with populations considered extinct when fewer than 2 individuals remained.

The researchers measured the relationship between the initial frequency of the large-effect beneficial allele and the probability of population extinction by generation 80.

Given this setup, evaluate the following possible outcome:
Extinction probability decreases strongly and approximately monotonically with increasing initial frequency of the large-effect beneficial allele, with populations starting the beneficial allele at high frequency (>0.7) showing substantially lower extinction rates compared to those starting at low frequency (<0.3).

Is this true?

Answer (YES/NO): NO